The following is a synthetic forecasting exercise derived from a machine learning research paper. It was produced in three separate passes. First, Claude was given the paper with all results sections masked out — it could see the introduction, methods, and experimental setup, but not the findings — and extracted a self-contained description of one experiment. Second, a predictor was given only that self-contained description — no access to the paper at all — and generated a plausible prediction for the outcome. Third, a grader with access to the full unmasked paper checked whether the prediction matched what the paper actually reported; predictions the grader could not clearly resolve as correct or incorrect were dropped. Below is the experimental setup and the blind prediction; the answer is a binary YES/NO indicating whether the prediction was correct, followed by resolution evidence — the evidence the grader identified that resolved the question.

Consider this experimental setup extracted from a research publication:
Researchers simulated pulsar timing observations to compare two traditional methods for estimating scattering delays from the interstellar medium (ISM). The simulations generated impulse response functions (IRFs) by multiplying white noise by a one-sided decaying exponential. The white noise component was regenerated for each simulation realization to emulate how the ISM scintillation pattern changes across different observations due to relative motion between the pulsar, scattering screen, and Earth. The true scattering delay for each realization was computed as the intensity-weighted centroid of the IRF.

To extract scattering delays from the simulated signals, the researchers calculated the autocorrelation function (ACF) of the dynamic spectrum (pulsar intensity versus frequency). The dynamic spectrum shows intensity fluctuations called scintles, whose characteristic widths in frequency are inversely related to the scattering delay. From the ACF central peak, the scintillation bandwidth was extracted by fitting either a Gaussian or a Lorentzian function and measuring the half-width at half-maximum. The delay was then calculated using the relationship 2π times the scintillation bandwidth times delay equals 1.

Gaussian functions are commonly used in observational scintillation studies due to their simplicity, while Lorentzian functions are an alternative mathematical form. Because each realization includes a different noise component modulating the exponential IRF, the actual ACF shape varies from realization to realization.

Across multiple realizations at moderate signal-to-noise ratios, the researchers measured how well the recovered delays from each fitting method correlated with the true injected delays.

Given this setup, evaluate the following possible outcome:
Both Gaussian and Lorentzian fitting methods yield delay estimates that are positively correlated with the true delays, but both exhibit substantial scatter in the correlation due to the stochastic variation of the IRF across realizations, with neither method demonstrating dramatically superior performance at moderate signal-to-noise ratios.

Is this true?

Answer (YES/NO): YES